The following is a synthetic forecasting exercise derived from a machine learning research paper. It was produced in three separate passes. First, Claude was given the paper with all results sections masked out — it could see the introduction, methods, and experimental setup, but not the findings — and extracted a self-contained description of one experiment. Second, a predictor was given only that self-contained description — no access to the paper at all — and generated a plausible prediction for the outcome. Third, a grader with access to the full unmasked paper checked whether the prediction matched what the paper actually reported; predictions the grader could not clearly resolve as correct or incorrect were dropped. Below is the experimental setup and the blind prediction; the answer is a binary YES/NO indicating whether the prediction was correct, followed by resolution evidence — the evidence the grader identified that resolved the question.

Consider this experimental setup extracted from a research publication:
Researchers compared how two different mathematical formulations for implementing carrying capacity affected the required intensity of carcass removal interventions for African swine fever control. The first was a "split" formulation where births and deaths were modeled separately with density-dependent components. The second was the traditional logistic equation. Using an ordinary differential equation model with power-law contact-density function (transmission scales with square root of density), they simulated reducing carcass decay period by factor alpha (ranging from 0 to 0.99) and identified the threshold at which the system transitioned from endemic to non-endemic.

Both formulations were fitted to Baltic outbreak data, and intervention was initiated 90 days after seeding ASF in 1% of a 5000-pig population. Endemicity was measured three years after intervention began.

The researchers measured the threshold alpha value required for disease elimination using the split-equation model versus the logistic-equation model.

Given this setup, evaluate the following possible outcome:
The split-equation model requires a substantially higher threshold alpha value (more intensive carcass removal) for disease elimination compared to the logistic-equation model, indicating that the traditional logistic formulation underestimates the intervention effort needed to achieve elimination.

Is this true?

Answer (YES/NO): NO